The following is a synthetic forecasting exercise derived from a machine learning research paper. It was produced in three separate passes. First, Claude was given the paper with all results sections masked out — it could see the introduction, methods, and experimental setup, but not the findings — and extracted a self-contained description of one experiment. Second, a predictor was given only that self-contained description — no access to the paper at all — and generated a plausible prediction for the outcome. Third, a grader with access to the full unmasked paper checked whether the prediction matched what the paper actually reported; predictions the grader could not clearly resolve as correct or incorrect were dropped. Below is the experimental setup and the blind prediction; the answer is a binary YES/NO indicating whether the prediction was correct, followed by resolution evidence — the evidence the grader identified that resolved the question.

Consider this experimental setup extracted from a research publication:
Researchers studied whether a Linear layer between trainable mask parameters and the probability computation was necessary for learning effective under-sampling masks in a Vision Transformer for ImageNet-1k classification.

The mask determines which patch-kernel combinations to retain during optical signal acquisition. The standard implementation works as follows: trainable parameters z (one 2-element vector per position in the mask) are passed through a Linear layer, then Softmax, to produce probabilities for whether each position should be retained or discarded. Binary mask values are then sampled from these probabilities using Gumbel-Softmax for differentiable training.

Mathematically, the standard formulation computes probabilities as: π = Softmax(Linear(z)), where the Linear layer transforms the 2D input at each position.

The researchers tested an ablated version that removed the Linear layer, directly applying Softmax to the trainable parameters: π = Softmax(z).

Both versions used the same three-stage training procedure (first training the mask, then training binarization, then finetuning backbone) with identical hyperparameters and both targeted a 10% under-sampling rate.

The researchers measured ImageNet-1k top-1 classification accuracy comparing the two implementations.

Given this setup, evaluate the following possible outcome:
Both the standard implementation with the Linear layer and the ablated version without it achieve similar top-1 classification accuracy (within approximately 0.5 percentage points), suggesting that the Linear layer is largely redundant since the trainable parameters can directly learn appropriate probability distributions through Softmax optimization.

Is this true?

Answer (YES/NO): NO